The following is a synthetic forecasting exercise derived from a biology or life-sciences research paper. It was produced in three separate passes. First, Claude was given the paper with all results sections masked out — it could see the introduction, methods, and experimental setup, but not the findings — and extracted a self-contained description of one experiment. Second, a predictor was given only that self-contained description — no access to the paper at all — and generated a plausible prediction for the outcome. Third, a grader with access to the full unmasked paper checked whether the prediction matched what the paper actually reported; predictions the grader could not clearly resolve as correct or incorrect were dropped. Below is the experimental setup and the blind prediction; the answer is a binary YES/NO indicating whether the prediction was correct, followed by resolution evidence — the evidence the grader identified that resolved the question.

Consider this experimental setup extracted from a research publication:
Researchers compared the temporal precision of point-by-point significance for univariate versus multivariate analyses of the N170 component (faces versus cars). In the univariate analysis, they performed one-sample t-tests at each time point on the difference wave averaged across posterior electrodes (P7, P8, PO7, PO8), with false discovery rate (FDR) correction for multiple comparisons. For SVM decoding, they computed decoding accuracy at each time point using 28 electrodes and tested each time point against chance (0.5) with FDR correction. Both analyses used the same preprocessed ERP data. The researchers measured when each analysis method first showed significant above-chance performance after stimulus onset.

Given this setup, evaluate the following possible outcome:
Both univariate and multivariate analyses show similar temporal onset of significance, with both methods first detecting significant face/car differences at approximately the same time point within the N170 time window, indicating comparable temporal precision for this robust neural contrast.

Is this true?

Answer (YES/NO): NO